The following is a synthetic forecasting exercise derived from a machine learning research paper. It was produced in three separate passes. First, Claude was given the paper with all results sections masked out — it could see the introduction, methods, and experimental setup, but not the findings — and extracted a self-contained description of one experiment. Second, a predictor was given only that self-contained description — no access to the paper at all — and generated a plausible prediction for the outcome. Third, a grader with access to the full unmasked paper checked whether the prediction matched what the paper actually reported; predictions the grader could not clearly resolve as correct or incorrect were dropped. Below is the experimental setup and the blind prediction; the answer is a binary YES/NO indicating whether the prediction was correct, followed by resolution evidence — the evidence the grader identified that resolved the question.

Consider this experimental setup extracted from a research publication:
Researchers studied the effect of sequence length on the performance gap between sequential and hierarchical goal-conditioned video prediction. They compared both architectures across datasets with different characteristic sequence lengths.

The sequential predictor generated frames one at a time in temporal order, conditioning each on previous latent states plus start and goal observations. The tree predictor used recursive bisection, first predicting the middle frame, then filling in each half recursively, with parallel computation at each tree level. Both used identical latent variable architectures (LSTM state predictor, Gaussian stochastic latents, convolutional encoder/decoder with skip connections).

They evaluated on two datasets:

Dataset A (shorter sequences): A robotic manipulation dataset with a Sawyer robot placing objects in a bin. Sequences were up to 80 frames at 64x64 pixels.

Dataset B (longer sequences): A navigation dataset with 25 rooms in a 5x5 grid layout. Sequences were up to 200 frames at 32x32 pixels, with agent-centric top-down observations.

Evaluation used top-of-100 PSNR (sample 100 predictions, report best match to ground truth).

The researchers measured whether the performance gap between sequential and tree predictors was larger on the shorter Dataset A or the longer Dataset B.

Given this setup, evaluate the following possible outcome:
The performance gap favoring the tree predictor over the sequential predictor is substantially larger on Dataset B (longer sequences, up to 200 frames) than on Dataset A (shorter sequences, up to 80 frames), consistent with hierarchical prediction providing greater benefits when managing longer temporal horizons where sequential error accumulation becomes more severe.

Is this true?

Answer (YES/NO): YES